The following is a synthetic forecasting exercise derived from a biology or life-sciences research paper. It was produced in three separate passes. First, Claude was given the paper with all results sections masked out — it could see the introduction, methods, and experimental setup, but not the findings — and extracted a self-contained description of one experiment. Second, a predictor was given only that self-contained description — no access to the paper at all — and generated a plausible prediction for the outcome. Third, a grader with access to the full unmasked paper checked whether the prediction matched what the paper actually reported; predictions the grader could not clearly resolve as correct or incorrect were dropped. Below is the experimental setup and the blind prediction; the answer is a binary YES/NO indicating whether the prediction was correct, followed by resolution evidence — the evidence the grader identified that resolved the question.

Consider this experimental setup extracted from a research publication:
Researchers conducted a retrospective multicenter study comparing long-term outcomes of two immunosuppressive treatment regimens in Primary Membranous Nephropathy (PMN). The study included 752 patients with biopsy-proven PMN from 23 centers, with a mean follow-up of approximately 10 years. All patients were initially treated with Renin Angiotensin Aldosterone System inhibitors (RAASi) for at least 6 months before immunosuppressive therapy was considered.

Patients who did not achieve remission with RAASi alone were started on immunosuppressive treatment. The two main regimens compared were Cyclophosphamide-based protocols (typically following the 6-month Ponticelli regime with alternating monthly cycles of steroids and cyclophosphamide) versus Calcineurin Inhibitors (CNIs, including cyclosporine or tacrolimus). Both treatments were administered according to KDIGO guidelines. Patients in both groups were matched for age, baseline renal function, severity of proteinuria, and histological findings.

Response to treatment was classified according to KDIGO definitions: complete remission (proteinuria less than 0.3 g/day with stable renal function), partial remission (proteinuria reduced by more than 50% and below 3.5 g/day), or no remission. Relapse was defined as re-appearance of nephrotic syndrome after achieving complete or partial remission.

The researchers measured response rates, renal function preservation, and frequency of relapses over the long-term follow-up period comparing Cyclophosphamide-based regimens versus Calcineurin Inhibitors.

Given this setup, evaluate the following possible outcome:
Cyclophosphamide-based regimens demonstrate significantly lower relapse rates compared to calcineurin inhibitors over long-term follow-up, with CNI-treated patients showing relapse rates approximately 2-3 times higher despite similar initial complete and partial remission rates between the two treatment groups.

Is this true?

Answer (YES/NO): NO